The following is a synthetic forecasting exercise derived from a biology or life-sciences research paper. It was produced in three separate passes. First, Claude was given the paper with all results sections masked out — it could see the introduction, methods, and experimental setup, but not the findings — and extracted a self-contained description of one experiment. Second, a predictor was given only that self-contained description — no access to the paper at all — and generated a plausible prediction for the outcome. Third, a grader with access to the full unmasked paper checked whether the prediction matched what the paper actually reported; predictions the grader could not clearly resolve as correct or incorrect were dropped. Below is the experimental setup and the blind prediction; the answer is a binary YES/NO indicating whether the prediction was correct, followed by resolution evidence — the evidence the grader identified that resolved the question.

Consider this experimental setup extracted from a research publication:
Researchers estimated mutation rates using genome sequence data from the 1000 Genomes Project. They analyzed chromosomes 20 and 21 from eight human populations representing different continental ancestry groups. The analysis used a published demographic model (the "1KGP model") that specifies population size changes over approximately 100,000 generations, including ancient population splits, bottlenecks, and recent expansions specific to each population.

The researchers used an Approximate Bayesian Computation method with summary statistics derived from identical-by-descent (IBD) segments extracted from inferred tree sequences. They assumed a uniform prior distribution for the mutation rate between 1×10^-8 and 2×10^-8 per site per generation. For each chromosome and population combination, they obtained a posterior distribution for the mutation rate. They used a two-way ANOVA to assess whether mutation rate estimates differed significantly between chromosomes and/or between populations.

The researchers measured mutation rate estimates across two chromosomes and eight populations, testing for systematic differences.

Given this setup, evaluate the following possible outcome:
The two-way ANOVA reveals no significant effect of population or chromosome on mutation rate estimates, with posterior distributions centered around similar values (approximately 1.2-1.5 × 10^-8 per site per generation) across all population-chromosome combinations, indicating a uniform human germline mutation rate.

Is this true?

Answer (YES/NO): NO